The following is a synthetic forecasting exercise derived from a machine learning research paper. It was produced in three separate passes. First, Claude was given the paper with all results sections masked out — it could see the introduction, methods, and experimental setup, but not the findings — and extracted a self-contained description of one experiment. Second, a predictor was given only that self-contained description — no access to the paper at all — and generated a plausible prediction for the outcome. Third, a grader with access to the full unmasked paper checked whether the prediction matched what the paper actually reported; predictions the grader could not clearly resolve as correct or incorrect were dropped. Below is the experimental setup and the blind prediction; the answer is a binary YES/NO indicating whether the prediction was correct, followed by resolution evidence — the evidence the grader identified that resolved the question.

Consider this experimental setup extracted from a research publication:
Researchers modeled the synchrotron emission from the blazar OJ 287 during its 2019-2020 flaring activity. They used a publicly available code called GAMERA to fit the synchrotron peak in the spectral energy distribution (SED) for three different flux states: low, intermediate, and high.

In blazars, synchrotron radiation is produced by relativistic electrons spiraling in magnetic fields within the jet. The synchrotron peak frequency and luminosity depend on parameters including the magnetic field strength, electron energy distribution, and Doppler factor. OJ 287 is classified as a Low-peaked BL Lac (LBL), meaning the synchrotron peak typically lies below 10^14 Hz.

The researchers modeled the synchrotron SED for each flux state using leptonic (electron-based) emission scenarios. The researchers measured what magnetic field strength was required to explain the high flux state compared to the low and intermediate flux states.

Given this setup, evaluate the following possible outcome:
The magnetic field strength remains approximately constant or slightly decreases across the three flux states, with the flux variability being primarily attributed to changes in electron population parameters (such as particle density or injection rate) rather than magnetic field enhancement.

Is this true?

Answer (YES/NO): NO